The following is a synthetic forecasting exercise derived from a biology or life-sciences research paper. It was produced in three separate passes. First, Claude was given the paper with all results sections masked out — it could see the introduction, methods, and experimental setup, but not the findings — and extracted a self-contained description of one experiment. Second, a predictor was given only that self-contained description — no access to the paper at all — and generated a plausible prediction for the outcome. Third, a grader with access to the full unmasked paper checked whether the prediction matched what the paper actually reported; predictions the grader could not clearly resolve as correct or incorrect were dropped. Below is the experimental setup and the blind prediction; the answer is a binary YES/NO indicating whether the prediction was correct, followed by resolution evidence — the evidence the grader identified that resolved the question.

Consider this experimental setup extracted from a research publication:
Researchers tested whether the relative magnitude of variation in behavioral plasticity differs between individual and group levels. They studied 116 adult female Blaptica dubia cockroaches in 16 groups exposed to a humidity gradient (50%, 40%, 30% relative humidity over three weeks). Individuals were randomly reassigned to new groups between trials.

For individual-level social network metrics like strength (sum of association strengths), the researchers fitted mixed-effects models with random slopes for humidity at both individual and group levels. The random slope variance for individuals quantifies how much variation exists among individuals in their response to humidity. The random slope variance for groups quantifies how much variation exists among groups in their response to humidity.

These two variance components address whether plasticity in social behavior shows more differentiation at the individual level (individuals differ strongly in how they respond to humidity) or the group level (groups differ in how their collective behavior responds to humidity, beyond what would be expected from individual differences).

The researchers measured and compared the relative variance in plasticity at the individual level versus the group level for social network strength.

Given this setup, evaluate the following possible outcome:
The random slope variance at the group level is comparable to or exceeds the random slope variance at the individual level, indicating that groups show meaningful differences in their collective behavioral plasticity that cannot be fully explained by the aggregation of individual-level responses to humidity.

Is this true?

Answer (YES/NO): YES